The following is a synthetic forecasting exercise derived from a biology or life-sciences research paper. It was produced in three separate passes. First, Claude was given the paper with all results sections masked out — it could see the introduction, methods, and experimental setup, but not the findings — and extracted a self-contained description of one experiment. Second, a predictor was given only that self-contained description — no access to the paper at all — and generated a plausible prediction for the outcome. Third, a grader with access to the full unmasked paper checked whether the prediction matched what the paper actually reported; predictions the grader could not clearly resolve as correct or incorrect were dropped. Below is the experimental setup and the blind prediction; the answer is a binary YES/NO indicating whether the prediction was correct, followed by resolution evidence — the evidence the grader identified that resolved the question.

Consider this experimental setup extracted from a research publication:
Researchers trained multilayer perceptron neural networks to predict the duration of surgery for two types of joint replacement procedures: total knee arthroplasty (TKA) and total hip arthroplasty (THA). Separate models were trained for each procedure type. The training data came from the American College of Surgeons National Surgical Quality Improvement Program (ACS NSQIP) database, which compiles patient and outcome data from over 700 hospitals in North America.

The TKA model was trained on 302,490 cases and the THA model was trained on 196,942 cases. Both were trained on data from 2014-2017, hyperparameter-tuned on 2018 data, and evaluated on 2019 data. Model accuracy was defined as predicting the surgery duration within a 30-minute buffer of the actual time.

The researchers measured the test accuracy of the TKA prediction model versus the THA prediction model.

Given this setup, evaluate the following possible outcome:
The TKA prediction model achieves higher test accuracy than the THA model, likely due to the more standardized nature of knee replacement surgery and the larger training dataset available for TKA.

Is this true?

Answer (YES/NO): YES